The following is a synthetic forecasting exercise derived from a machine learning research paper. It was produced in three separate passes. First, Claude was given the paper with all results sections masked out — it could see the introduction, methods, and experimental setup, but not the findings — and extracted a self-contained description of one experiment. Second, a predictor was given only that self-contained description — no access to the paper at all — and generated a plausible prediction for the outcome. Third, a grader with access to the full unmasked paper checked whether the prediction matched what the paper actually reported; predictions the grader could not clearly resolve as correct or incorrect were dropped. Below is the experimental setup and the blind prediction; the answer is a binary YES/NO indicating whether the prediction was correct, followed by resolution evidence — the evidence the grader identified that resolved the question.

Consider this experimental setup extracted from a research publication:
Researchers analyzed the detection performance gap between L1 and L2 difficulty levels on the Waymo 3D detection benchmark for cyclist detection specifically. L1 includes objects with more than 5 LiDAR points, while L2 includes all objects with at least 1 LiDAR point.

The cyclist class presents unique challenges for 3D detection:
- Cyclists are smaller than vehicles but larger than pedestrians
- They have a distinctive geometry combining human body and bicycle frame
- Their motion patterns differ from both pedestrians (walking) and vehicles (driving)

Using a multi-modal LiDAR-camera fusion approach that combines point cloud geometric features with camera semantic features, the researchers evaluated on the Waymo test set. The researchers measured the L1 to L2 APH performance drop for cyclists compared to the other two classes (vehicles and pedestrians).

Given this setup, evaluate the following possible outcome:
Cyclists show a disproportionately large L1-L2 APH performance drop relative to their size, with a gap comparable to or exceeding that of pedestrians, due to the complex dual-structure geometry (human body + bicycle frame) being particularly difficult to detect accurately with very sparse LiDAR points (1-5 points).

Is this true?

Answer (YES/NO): NO